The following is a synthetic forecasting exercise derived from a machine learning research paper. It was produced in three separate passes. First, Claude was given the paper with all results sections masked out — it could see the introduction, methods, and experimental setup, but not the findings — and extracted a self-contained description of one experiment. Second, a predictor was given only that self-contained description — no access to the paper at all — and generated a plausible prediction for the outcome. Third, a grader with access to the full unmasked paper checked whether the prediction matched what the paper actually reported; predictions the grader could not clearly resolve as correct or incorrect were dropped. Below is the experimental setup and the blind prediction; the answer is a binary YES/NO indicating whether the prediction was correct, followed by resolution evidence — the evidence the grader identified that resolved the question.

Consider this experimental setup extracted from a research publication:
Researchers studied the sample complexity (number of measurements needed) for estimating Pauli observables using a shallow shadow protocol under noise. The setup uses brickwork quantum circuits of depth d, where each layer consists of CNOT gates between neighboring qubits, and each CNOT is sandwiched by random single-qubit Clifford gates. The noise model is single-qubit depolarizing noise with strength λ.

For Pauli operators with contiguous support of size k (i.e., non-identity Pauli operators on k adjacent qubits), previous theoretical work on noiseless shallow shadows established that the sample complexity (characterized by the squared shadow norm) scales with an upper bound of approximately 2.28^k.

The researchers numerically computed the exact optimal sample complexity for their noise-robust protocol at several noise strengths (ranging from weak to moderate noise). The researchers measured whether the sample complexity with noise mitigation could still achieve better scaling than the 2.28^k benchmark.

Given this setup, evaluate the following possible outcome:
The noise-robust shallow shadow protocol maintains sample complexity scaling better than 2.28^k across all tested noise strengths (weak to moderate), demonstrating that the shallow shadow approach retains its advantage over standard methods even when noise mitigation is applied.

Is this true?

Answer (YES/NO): YES